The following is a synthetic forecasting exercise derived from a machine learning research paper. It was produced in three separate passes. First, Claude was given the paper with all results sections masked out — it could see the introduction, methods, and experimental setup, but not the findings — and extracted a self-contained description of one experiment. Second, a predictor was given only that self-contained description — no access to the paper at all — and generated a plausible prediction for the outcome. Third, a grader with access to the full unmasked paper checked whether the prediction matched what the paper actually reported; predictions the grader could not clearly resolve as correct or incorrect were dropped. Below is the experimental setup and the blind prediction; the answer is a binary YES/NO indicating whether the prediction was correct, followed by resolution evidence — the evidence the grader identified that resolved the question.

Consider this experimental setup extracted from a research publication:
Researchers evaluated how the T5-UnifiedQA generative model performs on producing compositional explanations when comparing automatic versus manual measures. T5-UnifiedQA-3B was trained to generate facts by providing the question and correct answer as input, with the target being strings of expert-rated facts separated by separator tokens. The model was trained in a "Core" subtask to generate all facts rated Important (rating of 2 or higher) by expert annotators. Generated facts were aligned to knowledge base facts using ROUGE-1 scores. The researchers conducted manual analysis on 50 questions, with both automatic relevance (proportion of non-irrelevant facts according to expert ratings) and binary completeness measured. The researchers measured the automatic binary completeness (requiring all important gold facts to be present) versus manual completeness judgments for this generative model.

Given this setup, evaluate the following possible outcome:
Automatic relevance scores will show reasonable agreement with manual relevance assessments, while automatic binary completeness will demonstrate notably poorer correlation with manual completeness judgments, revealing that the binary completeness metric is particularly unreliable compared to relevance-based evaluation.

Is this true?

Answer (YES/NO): NO